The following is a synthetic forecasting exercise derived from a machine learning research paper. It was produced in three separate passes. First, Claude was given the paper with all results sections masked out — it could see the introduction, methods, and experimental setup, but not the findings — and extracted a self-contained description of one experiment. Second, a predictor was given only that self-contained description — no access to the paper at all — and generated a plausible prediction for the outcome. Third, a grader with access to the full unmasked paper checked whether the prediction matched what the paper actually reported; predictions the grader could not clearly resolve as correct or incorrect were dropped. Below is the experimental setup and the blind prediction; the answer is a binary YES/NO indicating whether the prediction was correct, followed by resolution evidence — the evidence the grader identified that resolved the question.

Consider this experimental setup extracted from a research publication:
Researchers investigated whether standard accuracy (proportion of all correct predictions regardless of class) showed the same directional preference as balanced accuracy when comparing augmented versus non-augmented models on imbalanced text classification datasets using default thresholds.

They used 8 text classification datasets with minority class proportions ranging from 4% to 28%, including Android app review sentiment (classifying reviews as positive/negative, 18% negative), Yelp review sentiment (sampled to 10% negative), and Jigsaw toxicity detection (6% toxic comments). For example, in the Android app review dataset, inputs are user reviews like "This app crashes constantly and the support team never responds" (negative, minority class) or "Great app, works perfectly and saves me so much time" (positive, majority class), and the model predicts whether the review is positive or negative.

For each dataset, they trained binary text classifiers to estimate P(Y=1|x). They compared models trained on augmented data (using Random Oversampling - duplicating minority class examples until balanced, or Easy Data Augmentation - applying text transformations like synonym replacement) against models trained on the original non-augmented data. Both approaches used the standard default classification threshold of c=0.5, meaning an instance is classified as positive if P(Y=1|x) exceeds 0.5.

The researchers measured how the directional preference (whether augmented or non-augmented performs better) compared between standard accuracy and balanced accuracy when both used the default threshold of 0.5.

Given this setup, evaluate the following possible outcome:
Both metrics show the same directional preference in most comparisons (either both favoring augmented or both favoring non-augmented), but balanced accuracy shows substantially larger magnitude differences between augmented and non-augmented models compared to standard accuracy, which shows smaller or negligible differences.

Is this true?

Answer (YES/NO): NO